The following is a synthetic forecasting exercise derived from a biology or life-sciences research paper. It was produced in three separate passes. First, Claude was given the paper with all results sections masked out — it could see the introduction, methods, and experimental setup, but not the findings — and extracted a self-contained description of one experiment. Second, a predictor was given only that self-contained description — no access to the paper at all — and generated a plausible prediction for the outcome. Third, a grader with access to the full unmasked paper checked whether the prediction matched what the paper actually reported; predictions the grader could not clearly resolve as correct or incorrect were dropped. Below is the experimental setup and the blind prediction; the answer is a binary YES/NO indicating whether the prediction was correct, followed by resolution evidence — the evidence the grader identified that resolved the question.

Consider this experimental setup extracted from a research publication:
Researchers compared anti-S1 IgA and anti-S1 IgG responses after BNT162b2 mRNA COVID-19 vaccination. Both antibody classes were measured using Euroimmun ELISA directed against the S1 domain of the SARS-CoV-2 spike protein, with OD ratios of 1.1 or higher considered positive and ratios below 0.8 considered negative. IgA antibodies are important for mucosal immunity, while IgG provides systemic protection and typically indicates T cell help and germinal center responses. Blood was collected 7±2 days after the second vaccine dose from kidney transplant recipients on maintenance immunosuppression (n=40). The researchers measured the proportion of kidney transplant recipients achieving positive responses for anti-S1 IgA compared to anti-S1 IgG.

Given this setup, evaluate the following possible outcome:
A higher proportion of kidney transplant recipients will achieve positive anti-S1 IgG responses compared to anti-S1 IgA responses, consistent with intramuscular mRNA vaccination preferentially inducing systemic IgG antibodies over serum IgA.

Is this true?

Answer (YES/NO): NO